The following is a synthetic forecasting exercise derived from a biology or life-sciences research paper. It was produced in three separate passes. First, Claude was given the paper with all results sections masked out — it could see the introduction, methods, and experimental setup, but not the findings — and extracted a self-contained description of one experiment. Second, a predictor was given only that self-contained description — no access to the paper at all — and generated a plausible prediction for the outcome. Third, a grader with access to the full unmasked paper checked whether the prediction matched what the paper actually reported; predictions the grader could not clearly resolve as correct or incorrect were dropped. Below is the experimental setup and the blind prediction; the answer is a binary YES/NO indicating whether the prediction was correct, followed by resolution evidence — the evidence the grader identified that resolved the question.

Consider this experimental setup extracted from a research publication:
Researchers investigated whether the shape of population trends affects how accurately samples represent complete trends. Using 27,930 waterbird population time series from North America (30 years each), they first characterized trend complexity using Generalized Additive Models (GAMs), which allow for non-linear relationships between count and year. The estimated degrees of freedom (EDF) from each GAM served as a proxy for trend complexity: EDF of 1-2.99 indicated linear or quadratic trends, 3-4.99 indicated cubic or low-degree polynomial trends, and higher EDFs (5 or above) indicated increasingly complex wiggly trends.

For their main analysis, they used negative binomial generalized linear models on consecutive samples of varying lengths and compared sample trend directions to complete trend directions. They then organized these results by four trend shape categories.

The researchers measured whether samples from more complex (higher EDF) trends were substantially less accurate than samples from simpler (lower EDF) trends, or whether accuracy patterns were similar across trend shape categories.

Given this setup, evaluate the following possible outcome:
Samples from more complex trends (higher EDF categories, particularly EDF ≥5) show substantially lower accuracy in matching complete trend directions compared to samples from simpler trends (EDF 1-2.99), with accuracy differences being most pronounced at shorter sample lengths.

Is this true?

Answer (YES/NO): NO